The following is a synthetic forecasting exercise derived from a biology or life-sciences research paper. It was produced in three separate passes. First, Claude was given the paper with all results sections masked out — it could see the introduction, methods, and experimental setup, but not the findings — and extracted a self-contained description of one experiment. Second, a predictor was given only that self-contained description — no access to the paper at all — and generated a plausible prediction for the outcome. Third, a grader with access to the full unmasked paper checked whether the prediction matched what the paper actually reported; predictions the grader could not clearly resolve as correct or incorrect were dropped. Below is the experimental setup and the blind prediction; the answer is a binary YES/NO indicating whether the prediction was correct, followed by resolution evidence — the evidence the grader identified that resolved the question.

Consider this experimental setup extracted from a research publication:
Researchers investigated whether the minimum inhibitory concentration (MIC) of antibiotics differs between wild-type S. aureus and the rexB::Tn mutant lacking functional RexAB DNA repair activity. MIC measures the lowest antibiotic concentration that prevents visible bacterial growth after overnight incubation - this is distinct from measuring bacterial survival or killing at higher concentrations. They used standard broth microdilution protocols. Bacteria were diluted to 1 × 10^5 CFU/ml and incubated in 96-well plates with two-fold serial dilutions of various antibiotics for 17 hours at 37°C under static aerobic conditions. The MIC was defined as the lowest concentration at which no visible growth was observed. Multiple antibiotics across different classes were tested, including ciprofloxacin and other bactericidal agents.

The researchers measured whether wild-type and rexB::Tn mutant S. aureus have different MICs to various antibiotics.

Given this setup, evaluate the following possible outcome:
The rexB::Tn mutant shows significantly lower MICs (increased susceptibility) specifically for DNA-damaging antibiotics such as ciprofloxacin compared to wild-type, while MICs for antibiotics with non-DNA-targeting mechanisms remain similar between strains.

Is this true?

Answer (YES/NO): NO